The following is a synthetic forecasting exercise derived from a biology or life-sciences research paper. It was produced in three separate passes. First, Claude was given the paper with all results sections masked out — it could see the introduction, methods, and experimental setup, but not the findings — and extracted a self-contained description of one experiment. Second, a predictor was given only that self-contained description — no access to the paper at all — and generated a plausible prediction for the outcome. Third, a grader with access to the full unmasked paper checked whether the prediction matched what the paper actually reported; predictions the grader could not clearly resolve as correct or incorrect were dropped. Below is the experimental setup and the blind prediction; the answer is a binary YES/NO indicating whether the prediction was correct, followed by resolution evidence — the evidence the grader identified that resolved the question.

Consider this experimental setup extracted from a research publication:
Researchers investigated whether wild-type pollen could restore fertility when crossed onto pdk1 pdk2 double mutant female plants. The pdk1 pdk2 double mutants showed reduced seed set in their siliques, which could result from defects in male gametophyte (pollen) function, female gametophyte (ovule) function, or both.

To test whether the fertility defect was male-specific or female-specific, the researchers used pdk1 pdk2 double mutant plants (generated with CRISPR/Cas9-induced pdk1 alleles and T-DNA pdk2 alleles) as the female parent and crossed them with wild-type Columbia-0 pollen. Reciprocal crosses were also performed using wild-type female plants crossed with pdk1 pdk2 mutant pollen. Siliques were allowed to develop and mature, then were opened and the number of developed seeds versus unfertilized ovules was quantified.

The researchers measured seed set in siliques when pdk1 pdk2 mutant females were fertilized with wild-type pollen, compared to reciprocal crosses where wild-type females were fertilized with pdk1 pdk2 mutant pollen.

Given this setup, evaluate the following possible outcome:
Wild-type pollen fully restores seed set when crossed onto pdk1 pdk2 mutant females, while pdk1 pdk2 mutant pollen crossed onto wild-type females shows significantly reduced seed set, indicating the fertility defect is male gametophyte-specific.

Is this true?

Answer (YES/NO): NO